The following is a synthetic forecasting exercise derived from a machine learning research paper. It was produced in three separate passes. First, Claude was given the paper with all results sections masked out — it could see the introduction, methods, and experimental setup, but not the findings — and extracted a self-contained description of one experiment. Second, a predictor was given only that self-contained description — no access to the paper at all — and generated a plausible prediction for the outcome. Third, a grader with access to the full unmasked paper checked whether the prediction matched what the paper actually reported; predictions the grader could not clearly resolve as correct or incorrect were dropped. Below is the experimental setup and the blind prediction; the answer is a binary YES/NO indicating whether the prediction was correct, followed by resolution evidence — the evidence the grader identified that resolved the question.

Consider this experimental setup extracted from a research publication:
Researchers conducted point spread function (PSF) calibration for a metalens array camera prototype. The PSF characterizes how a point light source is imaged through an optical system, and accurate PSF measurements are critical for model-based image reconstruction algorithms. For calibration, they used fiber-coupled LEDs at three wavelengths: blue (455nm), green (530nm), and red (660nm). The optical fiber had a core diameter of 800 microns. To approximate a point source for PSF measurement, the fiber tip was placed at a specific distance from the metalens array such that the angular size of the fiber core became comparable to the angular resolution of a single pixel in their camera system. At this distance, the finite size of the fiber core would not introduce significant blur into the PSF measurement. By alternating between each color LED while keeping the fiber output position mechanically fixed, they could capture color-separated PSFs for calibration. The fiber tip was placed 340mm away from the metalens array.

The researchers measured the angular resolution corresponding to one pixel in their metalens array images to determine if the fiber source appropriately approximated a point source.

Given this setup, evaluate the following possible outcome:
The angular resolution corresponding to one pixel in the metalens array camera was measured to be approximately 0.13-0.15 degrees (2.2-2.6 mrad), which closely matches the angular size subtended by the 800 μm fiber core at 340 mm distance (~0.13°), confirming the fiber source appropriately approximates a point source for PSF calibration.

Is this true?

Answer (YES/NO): YES